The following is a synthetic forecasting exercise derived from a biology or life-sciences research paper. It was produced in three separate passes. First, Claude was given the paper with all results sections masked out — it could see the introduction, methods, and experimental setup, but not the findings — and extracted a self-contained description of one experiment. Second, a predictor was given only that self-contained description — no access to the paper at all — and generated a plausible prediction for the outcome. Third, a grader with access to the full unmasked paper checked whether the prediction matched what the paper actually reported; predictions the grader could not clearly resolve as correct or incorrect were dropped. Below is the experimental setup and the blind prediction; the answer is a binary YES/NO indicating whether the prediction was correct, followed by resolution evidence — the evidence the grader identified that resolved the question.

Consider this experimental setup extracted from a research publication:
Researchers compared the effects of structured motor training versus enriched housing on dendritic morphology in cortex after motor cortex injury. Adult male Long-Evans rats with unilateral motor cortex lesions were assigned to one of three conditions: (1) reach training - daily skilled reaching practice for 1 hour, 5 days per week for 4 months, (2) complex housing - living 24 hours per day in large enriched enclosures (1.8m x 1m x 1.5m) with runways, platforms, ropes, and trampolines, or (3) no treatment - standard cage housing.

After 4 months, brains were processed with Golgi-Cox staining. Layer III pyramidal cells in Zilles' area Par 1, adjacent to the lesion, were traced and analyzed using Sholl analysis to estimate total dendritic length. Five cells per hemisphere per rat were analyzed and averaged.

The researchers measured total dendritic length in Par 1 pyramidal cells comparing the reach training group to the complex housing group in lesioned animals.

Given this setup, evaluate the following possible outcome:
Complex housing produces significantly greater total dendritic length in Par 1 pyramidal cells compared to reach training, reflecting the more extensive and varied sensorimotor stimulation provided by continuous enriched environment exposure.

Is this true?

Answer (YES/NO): YES